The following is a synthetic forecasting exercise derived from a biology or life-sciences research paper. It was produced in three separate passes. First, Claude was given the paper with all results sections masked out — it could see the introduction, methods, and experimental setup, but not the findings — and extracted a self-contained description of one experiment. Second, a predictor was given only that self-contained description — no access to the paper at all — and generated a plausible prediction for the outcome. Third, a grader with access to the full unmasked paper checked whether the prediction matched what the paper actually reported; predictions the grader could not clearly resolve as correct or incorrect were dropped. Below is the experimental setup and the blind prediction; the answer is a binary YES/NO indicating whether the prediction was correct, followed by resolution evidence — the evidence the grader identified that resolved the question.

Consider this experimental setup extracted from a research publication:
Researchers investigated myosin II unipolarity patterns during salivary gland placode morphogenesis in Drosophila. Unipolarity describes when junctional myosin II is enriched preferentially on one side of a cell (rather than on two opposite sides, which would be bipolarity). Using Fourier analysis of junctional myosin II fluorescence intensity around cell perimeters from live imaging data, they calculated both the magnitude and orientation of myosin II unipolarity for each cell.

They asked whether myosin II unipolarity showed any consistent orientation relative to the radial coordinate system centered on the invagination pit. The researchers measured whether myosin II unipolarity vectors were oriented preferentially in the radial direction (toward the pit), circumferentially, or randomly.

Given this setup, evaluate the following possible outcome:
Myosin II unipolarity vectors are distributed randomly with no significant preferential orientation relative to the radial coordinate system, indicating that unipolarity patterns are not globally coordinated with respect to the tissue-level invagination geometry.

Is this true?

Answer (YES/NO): NO